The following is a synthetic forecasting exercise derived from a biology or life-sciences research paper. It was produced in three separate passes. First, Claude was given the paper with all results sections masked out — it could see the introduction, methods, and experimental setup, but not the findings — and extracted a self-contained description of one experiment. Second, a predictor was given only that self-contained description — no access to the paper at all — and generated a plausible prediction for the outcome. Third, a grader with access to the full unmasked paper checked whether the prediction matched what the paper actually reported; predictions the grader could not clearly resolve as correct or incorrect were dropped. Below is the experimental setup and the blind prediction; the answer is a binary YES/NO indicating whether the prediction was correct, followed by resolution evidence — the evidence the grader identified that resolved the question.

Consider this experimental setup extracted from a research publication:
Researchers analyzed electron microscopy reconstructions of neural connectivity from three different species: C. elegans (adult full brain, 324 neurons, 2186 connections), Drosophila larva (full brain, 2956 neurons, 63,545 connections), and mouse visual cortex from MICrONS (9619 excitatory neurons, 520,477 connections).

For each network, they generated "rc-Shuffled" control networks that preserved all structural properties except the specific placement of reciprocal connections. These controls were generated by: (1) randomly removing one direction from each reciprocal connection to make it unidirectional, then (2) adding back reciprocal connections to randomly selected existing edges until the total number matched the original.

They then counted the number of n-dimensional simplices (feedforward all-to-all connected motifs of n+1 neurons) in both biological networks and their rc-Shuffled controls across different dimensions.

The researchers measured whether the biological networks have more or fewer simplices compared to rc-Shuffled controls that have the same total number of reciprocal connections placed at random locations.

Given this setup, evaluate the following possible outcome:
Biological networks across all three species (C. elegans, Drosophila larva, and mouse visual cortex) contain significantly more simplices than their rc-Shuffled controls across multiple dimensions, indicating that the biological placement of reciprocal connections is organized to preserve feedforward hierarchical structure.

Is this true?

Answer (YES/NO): NO